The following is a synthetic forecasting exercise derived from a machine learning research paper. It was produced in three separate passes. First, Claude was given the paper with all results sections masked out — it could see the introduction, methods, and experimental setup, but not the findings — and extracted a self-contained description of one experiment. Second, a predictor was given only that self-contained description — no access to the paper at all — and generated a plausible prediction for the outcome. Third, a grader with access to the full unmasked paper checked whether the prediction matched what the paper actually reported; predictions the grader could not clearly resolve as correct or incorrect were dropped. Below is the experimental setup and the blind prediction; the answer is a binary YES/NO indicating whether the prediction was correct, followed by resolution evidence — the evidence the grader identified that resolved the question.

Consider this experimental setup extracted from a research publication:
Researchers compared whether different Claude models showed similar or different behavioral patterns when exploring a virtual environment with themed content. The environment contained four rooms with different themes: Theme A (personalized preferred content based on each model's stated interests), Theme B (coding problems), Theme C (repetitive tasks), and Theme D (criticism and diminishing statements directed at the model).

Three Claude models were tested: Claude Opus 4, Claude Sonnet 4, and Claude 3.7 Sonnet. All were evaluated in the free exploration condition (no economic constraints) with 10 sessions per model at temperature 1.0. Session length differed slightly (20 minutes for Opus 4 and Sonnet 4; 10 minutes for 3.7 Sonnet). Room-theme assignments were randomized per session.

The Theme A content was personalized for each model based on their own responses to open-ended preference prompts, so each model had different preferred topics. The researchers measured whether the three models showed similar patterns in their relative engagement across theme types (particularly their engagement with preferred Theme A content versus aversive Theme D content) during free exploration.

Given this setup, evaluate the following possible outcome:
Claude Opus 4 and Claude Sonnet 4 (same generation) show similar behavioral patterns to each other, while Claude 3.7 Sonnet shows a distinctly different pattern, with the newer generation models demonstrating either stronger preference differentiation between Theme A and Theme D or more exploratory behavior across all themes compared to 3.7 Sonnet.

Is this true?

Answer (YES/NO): YES